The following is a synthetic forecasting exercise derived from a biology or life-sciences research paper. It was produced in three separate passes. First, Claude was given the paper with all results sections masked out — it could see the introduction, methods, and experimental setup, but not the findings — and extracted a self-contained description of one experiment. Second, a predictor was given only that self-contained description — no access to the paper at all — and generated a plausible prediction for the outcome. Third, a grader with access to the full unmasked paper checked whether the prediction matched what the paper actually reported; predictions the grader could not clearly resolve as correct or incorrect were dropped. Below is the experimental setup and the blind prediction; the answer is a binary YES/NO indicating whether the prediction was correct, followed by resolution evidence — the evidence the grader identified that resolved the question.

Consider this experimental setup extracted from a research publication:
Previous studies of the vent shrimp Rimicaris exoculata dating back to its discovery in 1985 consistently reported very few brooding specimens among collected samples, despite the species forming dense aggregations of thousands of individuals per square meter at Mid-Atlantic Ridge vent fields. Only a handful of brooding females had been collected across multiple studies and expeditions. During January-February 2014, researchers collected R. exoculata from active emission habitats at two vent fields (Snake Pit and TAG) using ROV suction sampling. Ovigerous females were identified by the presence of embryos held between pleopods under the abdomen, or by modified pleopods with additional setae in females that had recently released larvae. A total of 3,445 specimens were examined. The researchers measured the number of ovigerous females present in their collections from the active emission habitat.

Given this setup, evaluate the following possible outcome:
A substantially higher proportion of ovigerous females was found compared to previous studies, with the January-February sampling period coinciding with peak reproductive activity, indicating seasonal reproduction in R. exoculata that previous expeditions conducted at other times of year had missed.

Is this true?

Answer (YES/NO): YES